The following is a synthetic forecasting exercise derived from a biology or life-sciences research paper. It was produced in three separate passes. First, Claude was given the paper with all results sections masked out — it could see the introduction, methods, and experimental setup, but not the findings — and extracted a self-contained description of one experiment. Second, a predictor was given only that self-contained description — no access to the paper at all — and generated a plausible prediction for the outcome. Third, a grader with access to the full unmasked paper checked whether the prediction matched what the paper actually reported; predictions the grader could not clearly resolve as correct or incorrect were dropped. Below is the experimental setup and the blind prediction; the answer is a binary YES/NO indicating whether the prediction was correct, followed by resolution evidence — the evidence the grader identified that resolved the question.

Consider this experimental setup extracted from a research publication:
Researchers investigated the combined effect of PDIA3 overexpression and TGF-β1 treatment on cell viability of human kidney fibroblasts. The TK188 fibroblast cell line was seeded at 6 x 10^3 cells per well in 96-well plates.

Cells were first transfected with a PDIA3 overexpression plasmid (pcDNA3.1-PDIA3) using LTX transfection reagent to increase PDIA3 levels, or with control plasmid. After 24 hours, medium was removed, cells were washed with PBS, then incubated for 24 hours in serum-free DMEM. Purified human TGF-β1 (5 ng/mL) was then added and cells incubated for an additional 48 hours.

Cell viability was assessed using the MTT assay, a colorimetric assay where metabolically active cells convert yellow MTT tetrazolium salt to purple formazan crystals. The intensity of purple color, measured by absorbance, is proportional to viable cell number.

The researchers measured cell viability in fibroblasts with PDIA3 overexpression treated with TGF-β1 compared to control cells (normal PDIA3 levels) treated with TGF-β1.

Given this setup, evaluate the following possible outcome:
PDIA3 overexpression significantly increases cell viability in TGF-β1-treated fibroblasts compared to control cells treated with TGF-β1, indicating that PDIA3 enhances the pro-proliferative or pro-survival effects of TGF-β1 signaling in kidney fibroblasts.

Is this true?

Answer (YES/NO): YES